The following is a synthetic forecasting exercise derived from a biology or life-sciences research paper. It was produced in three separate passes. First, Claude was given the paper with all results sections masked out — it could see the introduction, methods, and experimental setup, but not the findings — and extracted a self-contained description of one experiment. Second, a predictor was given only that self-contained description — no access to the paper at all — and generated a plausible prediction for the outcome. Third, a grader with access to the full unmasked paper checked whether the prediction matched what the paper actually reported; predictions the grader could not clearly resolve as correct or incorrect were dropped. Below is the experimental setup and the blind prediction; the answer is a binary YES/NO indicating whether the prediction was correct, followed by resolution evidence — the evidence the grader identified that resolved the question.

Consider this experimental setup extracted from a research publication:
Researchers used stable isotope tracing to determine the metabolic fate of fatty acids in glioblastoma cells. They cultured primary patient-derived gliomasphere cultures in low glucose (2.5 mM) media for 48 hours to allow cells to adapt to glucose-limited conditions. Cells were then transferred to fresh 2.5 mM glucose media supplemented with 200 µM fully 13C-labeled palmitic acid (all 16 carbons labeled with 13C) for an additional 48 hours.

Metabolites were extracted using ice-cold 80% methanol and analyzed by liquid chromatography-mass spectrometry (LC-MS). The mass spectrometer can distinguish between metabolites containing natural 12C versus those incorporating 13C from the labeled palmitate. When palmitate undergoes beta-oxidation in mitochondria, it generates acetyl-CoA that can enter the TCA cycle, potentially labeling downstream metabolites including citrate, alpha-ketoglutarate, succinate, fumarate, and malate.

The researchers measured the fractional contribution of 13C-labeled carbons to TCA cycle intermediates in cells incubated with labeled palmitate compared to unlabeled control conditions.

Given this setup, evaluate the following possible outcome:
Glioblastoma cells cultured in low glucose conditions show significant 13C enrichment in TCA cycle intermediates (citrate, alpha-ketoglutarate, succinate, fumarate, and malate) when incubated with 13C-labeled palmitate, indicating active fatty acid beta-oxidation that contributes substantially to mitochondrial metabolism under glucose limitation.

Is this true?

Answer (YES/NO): YES